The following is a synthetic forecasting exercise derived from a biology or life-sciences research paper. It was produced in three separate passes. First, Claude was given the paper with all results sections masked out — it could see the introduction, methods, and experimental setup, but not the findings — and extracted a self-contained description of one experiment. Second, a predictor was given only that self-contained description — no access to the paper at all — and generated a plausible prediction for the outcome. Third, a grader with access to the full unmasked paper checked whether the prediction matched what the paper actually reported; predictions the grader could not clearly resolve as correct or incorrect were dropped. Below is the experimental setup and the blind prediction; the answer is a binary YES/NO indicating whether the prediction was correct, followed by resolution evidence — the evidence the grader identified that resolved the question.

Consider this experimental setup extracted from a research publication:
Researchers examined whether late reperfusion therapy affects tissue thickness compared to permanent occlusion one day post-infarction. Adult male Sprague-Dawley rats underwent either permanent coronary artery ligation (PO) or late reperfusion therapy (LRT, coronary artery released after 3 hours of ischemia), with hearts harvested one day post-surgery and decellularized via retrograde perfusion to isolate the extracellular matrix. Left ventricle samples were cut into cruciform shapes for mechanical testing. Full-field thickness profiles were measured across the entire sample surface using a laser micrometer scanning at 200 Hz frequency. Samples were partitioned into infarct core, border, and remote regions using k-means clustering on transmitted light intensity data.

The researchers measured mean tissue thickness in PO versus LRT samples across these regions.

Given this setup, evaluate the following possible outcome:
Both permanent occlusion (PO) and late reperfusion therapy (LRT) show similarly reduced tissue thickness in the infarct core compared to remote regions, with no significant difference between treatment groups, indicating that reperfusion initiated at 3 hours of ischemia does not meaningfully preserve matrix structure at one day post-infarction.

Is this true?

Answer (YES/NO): NO